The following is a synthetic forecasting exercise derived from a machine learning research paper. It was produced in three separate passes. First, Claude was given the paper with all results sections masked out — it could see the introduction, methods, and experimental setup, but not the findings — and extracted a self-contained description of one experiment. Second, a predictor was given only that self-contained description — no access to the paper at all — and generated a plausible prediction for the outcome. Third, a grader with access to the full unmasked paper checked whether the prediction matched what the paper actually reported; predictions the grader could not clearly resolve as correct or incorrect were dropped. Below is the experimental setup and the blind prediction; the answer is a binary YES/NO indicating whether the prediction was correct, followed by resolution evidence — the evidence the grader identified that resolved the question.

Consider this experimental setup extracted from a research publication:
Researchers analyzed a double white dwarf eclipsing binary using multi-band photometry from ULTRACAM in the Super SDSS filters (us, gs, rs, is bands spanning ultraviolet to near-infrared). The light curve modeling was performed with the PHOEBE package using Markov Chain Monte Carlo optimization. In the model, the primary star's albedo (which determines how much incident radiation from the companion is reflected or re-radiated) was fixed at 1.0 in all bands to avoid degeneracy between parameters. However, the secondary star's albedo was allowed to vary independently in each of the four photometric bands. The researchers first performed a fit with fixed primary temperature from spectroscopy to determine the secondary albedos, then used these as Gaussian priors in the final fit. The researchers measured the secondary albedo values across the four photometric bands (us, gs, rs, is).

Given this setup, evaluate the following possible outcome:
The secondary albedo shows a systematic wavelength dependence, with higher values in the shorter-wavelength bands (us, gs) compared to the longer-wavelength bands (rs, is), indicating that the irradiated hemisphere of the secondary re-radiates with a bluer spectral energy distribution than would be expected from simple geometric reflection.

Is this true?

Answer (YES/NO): NO